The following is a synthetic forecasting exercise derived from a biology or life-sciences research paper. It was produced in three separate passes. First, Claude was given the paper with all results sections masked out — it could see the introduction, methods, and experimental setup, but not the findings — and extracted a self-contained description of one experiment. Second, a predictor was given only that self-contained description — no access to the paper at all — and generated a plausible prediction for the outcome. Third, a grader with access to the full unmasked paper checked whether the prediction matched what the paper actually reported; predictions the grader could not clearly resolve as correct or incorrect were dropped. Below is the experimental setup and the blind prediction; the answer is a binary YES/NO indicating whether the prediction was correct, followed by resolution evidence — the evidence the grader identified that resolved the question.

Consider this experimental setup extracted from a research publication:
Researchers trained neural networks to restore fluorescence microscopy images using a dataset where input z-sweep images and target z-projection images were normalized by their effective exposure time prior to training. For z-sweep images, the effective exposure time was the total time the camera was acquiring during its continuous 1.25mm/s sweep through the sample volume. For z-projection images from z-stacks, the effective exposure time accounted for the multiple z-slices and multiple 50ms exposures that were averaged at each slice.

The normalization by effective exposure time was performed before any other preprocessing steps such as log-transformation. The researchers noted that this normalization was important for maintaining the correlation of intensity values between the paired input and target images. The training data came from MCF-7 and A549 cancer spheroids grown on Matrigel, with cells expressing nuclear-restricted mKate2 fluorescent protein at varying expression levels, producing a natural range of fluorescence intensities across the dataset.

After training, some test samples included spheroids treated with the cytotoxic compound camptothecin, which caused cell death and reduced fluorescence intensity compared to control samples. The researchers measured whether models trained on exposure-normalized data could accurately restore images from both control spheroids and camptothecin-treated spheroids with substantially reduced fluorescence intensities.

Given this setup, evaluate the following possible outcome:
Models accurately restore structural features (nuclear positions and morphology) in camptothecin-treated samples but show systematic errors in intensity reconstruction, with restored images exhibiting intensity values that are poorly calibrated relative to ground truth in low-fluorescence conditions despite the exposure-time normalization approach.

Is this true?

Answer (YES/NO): NO